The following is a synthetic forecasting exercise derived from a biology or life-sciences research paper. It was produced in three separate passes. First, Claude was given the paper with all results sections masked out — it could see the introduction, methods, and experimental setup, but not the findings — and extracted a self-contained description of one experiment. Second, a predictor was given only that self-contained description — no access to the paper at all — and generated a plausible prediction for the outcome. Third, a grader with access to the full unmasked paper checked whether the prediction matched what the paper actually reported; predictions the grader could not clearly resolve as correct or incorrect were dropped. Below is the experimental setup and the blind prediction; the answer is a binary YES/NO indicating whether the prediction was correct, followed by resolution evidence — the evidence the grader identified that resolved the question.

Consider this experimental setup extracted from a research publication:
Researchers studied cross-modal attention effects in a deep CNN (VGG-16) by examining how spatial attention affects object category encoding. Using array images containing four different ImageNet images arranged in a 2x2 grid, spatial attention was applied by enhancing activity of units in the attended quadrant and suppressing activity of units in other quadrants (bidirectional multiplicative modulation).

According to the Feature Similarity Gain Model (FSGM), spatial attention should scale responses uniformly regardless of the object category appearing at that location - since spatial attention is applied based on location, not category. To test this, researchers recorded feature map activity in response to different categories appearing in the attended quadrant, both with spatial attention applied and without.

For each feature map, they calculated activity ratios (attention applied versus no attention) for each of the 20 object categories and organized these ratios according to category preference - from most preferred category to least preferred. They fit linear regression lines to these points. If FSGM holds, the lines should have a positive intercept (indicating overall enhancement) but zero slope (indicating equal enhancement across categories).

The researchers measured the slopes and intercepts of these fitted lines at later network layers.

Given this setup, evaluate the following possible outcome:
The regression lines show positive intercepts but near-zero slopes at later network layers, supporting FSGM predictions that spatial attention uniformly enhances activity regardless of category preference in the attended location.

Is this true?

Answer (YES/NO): NO